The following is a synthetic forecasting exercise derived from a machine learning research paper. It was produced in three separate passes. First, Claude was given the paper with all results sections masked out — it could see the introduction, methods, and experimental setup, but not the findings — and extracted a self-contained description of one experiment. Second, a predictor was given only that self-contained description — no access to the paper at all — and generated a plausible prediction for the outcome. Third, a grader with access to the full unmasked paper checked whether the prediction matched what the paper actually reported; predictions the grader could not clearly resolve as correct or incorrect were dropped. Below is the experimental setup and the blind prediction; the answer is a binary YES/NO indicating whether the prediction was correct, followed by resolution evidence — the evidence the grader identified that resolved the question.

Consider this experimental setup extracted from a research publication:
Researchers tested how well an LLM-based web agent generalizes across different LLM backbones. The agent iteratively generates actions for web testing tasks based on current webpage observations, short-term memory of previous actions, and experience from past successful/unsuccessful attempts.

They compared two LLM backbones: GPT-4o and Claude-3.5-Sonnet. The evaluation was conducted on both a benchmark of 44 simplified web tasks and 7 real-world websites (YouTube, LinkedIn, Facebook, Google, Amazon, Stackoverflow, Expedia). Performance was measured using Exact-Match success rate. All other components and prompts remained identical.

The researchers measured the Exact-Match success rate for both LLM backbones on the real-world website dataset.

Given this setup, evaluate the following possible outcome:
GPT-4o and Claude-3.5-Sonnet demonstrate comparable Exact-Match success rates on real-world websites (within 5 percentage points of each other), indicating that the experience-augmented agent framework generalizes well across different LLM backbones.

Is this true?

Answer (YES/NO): YES